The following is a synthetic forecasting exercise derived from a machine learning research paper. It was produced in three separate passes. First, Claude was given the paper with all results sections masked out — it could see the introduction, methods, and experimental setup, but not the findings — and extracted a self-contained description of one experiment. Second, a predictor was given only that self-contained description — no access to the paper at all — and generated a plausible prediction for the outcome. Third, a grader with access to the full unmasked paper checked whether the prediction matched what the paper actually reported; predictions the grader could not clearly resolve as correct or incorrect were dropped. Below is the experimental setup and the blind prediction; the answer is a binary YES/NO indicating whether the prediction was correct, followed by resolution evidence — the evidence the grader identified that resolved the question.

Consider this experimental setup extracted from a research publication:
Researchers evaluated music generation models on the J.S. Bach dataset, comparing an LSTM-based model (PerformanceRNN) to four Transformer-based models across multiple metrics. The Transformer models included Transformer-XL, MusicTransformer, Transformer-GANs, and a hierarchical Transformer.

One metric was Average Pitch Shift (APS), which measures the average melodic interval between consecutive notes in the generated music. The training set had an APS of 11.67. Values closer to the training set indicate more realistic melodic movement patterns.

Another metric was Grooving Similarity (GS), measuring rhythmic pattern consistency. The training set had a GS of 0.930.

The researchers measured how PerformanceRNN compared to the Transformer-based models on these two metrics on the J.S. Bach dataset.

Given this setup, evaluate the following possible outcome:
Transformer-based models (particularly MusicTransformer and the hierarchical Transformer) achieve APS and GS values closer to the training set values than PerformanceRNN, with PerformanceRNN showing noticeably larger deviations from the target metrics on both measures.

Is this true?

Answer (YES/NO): YES